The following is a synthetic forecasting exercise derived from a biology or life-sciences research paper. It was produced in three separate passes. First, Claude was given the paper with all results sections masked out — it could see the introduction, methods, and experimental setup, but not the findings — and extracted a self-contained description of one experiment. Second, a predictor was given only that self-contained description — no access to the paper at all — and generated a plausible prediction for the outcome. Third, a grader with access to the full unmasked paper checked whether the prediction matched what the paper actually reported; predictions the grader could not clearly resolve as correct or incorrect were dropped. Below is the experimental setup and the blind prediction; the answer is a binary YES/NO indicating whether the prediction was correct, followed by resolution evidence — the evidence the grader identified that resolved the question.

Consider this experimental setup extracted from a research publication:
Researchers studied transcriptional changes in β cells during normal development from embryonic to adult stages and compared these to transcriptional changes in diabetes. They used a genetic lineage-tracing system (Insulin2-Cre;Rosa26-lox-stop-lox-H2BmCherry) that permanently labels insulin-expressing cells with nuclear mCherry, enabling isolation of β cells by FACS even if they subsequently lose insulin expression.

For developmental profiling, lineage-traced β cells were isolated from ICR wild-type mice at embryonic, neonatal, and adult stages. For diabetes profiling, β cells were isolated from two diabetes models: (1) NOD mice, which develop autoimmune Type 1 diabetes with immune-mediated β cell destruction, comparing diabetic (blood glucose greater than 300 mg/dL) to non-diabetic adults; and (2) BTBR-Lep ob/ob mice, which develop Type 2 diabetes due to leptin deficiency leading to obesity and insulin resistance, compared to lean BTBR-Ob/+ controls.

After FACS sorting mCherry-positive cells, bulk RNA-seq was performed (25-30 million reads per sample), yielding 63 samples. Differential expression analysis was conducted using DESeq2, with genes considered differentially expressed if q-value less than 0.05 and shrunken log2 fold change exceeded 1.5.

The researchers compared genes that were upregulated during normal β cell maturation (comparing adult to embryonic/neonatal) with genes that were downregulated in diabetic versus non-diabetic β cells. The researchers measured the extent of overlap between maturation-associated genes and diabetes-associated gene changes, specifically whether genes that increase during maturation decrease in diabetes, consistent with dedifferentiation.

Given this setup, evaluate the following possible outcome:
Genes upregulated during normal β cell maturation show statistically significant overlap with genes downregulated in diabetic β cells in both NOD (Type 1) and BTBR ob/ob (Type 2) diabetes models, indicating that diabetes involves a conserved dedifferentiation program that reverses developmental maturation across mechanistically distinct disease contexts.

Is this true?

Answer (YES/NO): NO